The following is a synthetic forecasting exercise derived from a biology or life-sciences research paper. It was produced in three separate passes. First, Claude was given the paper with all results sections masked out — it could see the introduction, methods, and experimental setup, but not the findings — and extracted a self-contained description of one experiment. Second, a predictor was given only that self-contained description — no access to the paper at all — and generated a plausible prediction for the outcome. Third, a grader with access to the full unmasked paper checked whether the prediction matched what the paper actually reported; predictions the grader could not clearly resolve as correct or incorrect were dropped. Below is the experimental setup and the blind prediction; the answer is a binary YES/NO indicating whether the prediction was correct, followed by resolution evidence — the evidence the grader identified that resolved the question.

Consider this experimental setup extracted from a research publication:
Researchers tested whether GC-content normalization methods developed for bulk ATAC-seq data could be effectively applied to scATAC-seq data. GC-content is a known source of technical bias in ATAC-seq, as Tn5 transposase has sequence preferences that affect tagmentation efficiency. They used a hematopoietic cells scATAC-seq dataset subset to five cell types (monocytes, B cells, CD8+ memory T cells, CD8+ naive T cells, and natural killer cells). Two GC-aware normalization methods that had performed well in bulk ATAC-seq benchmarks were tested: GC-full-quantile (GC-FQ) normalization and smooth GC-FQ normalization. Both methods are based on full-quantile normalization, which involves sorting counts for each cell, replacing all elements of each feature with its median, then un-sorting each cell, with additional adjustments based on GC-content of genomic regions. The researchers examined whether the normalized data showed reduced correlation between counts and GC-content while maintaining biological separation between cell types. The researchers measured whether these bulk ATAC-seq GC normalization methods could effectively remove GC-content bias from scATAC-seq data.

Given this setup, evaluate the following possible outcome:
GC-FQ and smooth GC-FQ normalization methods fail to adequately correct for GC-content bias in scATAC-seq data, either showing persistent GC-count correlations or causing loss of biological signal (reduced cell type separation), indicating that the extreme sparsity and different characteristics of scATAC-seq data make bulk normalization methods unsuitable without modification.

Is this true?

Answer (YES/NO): YES